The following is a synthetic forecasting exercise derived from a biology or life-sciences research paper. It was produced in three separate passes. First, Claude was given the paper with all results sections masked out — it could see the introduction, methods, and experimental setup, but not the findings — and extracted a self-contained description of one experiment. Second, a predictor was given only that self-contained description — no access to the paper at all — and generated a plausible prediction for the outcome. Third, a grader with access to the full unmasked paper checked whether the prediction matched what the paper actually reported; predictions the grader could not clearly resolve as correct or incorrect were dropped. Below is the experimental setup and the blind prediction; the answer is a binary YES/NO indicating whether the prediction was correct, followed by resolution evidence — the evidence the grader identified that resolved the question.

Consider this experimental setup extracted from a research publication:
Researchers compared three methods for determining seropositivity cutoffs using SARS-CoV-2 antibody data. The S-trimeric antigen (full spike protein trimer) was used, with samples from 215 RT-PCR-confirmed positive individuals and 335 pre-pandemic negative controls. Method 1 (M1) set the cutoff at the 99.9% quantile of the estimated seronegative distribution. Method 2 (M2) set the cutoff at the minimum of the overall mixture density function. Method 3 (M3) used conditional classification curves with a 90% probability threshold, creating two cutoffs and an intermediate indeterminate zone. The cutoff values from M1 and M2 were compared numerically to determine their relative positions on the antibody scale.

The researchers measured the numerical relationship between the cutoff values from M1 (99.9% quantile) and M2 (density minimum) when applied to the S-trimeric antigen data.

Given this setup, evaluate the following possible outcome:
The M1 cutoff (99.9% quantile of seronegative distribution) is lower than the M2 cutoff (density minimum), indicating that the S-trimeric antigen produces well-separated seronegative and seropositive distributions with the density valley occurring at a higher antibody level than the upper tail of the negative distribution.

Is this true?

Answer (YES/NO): NO